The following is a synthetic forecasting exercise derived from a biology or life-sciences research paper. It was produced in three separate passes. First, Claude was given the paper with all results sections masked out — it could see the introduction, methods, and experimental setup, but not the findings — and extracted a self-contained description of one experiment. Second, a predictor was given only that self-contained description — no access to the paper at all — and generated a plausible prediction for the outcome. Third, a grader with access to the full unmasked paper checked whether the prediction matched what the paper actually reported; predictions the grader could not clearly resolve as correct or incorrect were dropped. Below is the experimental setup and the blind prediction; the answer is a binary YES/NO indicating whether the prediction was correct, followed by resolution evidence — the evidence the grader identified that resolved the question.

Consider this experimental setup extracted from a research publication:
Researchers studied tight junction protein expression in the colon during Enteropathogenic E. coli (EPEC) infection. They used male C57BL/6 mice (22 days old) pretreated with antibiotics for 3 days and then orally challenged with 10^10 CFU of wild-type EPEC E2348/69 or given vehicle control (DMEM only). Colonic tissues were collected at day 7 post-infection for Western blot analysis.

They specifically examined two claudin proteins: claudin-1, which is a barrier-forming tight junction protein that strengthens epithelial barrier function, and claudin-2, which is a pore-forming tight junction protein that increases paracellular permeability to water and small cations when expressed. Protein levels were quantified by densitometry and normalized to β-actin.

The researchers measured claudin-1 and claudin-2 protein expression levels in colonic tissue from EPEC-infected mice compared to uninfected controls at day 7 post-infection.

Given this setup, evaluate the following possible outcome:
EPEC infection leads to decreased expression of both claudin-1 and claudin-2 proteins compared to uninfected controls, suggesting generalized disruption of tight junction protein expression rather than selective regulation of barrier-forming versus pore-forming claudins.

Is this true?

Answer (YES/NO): NO